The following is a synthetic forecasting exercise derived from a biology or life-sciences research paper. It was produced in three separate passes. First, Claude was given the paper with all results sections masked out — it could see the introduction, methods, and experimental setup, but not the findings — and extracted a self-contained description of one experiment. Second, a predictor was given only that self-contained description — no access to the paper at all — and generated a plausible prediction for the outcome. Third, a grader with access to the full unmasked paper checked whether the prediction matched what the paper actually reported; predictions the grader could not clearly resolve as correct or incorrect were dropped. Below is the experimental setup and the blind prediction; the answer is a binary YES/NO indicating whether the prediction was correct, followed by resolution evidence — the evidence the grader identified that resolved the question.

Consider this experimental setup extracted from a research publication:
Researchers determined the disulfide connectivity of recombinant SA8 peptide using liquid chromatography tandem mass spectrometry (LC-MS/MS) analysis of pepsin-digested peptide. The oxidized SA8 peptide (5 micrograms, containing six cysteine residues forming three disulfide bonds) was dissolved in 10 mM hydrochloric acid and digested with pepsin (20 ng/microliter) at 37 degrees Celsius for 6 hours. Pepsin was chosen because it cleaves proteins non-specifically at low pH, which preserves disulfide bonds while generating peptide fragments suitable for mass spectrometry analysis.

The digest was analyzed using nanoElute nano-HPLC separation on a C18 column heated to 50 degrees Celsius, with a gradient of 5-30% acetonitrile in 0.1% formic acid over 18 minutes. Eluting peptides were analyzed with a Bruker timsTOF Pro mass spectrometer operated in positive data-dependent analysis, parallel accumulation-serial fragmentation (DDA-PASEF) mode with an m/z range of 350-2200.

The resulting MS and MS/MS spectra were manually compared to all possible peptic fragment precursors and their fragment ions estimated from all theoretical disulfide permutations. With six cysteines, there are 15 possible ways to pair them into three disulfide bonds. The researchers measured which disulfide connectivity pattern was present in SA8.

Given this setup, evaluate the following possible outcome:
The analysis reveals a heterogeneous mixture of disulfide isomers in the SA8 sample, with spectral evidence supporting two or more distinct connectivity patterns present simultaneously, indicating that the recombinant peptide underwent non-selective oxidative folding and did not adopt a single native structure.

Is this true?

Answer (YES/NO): NO